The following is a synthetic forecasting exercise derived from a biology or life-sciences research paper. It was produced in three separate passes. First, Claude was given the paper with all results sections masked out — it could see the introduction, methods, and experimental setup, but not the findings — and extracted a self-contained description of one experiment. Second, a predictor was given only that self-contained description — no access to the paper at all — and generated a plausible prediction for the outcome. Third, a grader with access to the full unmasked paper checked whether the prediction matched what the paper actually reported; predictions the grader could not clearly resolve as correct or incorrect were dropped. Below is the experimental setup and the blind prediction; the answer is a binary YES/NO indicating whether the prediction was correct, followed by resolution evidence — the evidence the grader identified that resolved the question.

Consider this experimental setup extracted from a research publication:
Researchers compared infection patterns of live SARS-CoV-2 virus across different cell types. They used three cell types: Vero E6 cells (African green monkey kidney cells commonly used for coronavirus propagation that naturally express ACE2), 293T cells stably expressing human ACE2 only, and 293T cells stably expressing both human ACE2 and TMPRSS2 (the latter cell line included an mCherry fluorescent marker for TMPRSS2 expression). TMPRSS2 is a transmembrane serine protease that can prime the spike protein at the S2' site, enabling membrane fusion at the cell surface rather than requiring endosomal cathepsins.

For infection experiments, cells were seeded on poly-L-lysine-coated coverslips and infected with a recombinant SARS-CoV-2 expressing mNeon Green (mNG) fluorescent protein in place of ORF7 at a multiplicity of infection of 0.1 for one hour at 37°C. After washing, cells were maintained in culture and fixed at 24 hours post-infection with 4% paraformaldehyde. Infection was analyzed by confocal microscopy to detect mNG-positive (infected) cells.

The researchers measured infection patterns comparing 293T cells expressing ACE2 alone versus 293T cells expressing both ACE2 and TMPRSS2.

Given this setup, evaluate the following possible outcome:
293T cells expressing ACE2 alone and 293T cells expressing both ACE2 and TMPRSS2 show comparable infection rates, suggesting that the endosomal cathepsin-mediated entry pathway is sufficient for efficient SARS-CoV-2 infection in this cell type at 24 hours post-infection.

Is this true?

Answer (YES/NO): NO